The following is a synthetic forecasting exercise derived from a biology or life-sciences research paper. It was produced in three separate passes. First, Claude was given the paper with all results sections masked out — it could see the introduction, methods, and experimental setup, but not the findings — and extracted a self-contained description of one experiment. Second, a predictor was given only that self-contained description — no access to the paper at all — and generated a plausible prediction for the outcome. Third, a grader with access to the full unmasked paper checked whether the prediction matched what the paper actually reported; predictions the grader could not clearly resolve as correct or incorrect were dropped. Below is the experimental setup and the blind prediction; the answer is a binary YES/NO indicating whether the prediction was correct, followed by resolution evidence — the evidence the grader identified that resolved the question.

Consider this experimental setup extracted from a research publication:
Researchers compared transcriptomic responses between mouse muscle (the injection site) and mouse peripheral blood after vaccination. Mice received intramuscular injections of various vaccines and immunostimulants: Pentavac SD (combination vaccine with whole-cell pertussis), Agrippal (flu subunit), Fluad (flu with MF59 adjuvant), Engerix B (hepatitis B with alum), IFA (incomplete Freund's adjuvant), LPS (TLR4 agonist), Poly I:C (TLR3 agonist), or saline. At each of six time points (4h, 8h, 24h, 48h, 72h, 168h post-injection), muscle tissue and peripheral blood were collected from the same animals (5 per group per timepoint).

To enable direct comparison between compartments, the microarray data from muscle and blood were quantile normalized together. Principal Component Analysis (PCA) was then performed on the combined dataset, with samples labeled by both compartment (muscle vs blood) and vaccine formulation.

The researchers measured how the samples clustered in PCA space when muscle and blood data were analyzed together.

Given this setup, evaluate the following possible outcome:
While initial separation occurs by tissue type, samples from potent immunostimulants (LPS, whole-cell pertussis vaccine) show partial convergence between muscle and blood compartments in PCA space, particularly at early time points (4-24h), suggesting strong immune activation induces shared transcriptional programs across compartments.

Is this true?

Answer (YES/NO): NO